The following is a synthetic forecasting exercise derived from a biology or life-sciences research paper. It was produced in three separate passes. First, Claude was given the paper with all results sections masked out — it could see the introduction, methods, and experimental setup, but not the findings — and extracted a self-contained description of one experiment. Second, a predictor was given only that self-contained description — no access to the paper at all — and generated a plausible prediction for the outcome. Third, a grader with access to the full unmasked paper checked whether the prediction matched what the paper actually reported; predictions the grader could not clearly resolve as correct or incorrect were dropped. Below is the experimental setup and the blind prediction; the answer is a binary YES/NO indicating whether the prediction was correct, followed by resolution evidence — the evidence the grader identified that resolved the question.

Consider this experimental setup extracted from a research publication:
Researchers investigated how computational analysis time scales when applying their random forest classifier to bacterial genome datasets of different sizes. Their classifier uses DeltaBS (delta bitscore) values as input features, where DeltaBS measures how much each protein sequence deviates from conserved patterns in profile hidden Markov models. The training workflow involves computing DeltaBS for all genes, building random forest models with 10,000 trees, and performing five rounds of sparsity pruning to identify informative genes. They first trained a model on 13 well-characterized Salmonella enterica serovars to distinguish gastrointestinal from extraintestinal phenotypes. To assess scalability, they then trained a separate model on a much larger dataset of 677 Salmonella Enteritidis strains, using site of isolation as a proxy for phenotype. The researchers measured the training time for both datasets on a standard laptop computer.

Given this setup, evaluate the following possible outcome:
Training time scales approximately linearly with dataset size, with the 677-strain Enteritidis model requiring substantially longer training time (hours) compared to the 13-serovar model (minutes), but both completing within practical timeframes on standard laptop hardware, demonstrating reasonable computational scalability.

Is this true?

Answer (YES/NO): NO